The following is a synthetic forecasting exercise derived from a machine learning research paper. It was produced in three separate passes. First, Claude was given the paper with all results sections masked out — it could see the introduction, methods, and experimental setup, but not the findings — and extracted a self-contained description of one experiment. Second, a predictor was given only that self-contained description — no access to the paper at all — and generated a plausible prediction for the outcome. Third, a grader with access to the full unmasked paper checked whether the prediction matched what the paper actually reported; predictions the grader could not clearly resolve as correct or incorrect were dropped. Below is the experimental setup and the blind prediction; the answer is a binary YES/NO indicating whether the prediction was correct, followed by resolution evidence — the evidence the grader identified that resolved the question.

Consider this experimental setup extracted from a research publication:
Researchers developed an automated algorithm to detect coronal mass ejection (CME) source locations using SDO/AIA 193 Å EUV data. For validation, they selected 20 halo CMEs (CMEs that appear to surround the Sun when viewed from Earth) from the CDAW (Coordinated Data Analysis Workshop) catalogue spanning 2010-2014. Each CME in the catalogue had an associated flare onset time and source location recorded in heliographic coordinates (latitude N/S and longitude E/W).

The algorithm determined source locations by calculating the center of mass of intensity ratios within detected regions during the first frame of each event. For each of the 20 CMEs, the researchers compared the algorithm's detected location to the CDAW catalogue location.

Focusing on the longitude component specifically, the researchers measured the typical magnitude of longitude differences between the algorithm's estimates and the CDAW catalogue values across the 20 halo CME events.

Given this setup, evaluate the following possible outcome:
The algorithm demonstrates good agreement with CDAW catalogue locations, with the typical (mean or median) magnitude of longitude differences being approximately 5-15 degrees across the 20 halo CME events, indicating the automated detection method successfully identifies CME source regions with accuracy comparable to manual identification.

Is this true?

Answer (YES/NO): NO